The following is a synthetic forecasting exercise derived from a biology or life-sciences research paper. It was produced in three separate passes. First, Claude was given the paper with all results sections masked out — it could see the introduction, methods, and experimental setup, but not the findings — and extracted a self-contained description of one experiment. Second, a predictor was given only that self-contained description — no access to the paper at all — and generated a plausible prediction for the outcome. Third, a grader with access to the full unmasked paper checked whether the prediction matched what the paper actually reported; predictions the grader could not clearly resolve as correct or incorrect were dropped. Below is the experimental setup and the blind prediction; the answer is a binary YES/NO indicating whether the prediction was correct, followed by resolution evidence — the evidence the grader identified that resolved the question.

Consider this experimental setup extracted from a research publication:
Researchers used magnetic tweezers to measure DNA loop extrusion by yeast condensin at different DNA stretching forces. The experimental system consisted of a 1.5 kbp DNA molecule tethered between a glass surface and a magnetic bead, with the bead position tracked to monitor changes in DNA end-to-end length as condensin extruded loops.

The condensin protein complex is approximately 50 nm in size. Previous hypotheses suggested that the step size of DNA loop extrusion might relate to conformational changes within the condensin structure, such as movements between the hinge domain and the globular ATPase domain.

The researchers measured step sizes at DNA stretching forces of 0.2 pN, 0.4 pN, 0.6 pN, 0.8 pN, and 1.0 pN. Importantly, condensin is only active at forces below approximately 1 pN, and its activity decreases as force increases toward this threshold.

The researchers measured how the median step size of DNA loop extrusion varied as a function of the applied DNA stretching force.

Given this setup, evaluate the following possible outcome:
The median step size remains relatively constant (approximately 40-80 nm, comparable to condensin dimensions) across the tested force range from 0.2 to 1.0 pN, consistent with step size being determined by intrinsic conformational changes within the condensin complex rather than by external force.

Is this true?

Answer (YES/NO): NO